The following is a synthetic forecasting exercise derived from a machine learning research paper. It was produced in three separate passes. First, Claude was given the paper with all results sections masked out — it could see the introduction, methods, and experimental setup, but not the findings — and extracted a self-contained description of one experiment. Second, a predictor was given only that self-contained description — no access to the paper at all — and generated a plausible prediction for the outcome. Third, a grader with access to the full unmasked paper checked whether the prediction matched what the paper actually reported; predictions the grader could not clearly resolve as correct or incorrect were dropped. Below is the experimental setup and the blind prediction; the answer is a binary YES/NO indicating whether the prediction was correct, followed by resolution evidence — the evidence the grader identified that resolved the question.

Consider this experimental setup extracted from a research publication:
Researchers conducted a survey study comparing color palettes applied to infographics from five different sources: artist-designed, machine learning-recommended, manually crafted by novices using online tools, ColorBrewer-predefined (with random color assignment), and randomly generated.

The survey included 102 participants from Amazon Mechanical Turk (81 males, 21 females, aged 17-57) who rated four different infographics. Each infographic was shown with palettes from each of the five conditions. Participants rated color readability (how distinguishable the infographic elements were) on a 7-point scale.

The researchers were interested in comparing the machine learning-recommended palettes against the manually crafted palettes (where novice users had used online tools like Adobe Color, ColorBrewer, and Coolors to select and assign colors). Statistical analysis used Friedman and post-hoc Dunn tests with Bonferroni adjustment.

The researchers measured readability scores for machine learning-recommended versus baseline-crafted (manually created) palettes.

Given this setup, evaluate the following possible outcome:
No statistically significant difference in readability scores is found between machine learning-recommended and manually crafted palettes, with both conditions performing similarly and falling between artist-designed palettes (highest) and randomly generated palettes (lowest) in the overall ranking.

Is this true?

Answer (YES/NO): NO